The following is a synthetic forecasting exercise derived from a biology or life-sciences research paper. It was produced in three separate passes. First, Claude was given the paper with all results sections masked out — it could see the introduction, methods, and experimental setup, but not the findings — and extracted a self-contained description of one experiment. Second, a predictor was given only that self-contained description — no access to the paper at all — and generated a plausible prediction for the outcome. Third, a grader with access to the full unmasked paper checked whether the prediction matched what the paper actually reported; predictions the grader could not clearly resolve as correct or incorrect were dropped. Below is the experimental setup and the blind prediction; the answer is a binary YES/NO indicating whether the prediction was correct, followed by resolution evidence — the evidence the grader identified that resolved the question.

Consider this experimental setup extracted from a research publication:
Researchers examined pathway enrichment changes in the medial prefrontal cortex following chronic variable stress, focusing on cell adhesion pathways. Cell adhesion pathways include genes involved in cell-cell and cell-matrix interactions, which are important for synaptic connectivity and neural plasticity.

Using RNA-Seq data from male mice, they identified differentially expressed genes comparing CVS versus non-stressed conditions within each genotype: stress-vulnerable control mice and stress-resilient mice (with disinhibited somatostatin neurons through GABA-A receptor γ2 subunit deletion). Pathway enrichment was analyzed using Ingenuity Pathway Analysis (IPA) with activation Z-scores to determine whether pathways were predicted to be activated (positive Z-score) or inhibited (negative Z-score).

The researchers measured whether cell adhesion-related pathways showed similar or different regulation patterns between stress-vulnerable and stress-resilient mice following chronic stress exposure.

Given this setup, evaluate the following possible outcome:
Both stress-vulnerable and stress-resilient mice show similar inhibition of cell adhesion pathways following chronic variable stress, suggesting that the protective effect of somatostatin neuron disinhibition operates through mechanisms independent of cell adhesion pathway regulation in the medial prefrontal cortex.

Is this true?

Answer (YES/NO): NO